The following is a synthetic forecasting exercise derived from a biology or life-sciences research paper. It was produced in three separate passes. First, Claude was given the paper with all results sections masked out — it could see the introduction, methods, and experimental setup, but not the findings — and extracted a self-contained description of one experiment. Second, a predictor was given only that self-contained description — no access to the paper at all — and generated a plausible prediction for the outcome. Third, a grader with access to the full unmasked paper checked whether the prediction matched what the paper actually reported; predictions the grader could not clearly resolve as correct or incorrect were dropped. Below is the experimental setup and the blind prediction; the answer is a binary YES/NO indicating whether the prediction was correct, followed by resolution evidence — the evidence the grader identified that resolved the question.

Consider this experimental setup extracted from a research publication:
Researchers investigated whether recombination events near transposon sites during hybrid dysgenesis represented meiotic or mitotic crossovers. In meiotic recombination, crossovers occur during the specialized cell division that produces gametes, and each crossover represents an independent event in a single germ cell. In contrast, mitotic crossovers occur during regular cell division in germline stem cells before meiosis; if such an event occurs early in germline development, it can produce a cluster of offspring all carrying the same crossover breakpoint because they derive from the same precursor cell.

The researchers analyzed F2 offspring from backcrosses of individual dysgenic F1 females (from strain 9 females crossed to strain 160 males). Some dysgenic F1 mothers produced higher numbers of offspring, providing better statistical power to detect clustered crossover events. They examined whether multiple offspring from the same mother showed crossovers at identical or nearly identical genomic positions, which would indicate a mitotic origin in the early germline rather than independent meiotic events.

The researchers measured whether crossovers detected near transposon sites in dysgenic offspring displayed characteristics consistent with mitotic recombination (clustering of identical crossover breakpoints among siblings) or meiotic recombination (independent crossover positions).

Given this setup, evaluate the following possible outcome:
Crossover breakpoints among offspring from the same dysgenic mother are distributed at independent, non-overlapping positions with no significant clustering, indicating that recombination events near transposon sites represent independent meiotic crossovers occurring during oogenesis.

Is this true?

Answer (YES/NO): NO